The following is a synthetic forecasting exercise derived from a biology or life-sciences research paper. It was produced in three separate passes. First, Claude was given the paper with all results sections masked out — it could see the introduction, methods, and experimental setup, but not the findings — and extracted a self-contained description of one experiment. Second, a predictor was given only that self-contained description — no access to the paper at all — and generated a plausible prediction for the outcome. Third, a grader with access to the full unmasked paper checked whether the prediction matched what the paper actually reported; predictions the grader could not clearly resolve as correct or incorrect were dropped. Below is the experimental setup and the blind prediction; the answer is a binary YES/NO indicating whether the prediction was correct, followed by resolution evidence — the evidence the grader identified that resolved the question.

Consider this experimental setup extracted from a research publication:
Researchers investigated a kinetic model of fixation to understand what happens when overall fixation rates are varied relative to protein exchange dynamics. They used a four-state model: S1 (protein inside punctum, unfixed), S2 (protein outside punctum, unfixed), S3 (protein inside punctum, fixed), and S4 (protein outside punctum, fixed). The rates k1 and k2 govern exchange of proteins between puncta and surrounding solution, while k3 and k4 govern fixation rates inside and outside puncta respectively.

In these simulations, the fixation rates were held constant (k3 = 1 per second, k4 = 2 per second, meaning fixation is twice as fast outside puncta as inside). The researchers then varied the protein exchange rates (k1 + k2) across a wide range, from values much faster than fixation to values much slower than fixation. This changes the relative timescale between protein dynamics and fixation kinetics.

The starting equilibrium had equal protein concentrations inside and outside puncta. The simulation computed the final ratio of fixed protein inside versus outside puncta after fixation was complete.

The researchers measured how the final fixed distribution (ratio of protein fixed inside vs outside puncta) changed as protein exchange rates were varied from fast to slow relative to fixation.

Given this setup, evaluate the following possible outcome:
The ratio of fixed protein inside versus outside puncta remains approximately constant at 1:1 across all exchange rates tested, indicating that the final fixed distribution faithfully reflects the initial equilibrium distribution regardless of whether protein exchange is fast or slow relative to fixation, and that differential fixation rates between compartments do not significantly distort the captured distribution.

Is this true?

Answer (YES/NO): NO